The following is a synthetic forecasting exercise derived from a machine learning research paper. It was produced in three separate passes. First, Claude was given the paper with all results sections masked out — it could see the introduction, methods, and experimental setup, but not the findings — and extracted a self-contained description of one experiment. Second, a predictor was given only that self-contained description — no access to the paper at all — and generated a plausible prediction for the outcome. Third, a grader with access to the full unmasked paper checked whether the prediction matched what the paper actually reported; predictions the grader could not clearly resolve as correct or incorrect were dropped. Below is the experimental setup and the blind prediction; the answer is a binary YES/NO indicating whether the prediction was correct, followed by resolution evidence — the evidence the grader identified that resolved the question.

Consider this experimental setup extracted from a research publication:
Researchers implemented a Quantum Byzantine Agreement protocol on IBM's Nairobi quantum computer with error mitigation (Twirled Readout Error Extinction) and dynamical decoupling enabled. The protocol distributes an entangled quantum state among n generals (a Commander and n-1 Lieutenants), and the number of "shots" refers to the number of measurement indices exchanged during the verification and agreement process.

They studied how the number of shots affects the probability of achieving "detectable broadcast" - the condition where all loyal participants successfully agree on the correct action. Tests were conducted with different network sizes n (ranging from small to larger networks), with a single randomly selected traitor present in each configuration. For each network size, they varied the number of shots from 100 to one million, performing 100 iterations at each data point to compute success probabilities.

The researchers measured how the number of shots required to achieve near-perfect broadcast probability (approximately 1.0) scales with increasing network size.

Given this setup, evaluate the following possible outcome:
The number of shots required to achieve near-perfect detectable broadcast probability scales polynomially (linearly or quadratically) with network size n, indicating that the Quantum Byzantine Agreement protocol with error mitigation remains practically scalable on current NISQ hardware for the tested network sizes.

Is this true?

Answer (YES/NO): NO